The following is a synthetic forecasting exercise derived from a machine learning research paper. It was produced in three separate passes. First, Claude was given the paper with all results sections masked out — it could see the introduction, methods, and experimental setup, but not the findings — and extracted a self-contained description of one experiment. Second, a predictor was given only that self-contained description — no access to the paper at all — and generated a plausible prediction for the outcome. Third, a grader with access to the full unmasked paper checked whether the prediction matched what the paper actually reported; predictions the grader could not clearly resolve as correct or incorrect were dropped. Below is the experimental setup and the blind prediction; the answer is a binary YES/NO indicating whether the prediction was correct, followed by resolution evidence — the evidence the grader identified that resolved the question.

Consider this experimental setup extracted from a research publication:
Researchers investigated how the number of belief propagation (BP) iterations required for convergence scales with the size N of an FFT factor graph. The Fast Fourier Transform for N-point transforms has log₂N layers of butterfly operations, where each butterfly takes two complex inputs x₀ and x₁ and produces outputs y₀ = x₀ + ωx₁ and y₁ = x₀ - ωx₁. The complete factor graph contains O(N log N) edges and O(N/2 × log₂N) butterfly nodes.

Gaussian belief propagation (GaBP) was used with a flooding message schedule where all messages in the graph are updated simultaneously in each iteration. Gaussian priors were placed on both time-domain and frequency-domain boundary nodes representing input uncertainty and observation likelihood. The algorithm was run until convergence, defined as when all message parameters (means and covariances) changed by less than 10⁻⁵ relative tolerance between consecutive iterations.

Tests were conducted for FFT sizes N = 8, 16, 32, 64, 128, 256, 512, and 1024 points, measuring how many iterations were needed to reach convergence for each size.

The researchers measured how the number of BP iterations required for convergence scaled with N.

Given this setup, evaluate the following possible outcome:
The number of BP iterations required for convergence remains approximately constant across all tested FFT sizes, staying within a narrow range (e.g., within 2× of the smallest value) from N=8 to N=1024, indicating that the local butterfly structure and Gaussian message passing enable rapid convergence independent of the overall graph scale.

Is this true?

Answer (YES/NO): NO